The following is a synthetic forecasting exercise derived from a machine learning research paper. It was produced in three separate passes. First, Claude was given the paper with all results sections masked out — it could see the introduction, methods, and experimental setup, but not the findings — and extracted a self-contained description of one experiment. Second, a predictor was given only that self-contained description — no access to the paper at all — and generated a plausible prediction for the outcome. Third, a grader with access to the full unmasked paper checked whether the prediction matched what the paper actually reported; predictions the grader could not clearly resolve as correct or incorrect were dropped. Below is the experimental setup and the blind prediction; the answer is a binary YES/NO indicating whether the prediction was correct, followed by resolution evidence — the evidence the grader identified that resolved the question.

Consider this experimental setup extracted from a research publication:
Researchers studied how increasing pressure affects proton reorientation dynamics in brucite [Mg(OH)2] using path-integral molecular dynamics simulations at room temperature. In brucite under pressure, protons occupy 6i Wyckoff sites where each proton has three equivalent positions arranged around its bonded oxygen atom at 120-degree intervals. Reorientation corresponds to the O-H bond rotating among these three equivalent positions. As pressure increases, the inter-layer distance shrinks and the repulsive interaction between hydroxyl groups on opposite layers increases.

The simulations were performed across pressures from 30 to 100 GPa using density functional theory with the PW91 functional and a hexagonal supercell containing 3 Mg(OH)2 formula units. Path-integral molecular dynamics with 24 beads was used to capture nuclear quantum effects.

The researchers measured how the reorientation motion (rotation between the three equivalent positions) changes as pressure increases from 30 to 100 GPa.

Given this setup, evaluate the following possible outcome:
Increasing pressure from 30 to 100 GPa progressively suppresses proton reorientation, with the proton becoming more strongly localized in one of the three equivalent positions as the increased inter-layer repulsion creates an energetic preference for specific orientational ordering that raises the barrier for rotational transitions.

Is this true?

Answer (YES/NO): YES